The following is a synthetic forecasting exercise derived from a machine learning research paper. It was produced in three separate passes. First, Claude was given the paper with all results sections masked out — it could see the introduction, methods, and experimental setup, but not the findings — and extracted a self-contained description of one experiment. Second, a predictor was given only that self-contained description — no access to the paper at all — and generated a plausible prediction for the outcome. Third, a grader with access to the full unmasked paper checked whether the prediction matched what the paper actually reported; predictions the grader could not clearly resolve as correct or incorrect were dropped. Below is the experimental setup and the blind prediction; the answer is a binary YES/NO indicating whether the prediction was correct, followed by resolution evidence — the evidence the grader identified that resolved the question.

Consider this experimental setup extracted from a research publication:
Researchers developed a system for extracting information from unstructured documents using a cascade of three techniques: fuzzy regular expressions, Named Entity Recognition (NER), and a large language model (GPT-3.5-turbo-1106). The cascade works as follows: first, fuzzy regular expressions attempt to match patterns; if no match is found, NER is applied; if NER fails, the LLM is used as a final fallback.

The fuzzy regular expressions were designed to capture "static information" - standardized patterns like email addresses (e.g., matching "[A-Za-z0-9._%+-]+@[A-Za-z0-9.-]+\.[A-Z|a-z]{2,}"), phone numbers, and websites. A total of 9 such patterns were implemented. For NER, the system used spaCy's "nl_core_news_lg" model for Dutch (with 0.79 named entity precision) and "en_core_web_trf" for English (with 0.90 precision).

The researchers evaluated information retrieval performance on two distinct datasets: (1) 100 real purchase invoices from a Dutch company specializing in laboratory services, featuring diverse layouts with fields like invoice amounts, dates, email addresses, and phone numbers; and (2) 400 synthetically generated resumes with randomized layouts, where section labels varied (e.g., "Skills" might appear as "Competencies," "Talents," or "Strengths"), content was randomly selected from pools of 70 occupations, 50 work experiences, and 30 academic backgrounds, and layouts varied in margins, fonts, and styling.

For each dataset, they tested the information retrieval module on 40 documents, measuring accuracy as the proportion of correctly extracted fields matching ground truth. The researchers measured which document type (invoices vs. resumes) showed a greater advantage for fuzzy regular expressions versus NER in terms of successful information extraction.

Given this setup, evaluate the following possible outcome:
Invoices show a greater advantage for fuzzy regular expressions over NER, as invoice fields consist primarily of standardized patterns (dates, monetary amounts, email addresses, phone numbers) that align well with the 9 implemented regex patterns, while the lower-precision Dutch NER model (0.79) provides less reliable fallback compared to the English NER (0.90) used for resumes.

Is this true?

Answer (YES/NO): YES